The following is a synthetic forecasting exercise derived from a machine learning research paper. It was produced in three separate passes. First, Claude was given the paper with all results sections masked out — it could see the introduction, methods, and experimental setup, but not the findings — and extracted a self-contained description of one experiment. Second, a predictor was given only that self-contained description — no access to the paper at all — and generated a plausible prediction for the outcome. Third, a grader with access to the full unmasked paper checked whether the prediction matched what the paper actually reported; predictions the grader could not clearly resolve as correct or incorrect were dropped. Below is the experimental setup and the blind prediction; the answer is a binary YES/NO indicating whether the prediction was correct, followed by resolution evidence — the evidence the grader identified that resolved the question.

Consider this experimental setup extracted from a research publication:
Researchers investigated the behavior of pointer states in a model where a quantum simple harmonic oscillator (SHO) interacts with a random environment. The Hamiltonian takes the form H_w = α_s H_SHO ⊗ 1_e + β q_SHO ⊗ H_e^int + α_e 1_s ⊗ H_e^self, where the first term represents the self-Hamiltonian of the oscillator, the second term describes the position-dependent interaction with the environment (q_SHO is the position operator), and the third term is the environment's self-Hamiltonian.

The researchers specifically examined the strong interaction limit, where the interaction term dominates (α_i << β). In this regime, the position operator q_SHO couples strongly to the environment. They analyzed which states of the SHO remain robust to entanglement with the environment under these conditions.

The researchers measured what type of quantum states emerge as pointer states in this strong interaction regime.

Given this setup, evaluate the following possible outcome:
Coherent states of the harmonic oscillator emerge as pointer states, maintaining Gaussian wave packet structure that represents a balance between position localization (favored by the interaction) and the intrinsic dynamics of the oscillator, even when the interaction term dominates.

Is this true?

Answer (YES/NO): NO